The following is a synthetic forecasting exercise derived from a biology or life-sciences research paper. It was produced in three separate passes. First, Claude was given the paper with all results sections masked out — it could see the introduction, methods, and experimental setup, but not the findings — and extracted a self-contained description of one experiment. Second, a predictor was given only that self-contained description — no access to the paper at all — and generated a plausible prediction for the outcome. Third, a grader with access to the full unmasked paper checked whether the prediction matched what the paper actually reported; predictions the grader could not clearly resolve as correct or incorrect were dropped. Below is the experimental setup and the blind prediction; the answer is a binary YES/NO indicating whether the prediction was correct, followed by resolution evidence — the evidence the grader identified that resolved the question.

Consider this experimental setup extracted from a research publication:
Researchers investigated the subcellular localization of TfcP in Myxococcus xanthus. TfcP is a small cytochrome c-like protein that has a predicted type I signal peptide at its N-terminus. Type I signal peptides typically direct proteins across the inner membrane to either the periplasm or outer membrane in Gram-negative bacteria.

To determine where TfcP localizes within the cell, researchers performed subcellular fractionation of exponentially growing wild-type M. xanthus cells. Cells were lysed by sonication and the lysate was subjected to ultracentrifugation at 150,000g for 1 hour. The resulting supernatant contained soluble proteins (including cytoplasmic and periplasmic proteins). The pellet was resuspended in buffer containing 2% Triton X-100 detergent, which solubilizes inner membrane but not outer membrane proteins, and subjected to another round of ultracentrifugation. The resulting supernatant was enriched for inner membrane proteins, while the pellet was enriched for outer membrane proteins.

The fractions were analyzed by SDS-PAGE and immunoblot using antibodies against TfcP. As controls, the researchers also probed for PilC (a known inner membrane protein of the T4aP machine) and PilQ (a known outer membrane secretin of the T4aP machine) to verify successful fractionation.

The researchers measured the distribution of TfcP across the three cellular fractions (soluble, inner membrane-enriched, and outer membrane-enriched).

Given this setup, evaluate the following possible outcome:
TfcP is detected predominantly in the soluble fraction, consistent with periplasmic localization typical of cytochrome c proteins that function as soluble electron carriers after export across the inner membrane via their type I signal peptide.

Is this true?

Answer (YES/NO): YES